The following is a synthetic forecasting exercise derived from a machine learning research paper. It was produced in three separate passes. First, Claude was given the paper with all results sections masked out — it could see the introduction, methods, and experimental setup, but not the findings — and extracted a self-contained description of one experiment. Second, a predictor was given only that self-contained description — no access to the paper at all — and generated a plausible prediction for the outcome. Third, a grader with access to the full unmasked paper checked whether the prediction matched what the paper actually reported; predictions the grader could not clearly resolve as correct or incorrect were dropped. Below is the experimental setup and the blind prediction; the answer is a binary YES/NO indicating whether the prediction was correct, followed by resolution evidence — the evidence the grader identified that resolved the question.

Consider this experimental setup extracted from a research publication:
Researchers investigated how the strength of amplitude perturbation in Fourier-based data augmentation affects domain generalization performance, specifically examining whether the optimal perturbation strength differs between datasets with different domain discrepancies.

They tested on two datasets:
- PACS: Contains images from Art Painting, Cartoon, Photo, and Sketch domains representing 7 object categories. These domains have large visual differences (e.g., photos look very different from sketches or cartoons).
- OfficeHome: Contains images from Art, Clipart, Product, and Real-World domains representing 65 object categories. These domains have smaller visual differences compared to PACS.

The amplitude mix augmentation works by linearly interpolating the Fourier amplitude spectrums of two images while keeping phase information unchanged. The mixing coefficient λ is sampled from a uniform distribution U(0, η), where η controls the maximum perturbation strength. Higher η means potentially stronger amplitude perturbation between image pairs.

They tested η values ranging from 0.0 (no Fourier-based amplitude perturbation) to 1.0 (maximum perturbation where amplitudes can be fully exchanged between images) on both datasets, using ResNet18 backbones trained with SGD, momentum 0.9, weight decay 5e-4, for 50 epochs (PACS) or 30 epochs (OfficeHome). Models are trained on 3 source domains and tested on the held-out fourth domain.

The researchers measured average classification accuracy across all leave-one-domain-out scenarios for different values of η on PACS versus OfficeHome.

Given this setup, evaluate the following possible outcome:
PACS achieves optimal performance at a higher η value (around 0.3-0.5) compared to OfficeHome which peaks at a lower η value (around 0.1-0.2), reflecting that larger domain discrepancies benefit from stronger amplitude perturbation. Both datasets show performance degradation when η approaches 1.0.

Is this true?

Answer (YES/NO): NO